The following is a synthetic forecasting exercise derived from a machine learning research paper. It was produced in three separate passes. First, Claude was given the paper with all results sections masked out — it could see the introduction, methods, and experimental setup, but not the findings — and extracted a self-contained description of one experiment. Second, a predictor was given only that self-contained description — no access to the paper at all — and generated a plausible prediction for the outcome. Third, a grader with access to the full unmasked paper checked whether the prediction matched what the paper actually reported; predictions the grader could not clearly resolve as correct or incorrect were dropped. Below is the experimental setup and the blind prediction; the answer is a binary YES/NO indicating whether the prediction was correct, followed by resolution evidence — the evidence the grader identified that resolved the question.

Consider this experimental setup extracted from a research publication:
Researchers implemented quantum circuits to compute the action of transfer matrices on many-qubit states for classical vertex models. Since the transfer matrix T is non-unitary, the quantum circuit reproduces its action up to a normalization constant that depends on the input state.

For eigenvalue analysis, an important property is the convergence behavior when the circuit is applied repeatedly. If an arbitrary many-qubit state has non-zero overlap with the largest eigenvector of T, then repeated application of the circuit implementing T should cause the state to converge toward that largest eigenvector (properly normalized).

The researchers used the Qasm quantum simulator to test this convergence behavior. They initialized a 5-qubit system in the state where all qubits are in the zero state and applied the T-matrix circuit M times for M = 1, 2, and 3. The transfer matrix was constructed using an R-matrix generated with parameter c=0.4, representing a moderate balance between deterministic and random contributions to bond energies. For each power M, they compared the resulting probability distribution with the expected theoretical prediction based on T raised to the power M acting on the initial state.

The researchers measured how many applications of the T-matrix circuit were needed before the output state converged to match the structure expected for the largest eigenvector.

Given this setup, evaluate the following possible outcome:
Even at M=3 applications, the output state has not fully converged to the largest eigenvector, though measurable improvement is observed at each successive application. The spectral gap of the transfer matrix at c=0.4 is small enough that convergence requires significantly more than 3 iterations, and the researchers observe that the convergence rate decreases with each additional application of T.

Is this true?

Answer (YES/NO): NO